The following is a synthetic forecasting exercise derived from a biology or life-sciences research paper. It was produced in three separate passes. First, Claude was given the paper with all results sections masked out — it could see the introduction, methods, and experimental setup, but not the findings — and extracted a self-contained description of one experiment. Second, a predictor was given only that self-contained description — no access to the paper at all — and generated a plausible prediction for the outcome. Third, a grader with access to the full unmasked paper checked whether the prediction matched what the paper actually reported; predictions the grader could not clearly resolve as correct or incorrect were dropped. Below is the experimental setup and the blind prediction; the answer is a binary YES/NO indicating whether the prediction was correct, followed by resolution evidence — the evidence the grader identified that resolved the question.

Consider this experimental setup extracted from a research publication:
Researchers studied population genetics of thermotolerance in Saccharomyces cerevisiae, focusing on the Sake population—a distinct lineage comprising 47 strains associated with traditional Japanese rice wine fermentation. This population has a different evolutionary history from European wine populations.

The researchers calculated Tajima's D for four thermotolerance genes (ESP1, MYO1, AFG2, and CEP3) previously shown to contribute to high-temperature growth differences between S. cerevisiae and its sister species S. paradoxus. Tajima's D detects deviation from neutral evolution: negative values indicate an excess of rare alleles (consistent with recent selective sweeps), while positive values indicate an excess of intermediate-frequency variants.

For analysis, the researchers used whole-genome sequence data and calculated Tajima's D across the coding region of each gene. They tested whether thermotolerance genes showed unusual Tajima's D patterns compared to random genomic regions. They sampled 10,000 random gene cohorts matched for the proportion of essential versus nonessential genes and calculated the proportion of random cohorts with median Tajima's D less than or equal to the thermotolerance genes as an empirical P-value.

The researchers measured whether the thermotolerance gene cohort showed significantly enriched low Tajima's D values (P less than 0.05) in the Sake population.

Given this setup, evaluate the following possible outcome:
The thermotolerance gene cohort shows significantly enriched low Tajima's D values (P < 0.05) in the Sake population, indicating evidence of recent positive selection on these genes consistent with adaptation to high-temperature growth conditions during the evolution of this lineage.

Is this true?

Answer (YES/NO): NO